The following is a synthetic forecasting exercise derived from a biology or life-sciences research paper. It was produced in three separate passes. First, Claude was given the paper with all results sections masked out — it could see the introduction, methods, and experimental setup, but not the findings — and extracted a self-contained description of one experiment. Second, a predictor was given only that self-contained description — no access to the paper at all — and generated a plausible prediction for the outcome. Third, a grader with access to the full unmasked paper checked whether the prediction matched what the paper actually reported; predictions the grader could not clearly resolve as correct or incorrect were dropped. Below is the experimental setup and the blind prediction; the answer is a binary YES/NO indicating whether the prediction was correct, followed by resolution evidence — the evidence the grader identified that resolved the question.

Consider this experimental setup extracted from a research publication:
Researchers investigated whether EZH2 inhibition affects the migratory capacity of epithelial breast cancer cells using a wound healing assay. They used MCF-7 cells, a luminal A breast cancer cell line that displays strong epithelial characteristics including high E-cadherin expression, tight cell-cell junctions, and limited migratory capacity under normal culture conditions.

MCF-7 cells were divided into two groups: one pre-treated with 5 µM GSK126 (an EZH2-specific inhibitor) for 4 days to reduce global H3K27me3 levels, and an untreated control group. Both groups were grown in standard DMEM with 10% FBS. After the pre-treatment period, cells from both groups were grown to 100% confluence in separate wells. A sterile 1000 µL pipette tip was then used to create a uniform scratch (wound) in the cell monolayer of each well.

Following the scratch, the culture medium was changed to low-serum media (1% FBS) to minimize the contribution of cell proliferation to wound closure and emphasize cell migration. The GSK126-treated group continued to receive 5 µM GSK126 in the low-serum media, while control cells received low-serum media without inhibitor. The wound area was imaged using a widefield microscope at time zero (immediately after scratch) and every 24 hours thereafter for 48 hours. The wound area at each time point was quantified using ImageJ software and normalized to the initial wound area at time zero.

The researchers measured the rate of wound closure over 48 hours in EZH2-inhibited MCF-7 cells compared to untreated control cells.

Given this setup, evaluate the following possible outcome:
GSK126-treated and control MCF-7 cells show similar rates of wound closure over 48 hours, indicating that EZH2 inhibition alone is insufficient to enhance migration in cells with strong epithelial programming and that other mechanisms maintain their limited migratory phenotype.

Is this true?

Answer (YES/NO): NO